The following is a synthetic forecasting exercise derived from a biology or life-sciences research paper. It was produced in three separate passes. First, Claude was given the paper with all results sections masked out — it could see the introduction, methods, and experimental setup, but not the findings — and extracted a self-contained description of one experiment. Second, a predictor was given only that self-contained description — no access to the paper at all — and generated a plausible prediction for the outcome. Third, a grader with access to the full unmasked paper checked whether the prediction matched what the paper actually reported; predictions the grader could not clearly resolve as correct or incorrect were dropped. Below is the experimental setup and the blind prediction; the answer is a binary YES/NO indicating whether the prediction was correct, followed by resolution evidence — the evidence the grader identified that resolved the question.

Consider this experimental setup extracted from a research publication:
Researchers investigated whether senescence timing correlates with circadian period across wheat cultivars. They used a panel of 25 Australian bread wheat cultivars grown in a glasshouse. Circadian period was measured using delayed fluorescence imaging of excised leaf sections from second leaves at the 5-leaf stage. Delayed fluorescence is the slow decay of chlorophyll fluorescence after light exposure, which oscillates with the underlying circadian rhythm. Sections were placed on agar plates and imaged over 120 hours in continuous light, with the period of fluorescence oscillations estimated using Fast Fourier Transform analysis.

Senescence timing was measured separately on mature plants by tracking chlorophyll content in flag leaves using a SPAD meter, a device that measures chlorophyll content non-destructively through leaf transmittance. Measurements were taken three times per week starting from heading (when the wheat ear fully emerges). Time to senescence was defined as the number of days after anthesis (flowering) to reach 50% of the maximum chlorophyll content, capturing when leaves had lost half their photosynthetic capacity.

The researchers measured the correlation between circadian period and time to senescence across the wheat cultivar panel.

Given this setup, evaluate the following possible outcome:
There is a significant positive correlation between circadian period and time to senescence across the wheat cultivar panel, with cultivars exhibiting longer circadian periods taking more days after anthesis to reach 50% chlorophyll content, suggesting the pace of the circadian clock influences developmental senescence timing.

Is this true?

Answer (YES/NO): YES